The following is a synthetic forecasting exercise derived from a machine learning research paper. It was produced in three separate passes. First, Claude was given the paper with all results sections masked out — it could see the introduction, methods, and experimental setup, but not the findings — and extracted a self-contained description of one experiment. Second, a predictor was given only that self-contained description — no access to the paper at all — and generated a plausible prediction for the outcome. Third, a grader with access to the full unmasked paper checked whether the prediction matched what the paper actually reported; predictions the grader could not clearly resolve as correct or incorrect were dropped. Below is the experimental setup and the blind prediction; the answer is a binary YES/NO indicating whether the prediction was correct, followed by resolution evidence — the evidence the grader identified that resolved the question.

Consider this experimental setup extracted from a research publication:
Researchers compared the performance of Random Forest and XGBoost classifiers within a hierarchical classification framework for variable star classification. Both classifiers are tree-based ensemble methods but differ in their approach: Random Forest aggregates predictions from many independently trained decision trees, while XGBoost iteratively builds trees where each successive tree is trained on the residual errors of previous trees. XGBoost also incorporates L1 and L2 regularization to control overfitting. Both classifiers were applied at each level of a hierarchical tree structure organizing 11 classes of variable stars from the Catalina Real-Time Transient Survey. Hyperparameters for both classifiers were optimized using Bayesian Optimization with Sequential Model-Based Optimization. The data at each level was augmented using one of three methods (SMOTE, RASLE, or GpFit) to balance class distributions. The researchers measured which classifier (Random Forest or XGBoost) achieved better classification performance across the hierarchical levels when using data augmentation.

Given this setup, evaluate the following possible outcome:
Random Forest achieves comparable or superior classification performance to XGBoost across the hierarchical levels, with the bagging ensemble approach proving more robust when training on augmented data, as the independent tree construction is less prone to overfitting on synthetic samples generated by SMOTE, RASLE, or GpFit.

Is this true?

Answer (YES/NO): YES